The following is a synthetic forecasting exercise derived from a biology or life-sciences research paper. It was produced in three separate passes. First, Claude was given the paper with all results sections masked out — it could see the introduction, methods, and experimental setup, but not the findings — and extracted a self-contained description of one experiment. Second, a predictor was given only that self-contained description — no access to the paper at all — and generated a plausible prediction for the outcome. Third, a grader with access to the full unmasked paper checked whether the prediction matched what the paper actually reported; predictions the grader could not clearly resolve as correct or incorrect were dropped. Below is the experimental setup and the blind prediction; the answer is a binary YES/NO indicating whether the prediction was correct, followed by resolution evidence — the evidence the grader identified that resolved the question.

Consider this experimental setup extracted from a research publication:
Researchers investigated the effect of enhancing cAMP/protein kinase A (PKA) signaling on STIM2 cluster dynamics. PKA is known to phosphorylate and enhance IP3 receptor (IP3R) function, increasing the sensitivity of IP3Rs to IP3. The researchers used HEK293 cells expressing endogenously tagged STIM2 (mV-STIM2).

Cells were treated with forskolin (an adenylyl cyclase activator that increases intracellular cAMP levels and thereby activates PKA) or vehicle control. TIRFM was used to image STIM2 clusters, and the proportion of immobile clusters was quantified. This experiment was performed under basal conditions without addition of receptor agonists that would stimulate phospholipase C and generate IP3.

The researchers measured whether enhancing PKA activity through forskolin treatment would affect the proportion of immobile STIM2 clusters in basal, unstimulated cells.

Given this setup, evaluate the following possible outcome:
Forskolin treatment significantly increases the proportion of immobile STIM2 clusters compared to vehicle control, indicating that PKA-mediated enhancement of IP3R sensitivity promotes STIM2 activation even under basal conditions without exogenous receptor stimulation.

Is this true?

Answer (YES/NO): YES